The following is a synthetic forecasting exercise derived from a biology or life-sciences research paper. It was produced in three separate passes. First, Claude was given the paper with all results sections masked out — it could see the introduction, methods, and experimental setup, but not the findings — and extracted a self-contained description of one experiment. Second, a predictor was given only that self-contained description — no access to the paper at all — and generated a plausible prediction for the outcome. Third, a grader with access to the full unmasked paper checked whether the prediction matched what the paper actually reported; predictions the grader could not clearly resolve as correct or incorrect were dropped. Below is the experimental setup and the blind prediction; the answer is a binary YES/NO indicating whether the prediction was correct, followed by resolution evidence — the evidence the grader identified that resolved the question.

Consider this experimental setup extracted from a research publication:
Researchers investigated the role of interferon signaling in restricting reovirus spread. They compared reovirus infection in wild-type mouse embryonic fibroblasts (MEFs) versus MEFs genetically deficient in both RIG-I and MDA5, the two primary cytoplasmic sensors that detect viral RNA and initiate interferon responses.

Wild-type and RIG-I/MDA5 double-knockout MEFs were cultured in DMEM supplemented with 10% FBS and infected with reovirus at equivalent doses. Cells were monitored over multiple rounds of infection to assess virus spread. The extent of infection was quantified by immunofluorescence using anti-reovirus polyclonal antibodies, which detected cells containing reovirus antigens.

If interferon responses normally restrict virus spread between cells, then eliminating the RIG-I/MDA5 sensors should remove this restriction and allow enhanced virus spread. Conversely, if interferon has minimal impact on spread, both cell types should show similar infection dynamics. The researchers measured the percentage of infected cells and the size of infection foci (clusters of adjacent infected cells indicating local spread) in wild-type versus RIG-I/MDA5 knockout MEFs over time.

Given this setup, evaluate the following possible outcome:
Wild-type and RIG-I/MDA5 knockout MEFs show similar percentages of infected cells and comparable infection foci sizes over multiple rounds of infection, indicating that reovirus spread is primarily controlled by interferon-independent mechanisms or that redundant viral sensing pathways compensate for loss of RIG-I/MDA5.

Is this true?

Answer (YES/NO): NO